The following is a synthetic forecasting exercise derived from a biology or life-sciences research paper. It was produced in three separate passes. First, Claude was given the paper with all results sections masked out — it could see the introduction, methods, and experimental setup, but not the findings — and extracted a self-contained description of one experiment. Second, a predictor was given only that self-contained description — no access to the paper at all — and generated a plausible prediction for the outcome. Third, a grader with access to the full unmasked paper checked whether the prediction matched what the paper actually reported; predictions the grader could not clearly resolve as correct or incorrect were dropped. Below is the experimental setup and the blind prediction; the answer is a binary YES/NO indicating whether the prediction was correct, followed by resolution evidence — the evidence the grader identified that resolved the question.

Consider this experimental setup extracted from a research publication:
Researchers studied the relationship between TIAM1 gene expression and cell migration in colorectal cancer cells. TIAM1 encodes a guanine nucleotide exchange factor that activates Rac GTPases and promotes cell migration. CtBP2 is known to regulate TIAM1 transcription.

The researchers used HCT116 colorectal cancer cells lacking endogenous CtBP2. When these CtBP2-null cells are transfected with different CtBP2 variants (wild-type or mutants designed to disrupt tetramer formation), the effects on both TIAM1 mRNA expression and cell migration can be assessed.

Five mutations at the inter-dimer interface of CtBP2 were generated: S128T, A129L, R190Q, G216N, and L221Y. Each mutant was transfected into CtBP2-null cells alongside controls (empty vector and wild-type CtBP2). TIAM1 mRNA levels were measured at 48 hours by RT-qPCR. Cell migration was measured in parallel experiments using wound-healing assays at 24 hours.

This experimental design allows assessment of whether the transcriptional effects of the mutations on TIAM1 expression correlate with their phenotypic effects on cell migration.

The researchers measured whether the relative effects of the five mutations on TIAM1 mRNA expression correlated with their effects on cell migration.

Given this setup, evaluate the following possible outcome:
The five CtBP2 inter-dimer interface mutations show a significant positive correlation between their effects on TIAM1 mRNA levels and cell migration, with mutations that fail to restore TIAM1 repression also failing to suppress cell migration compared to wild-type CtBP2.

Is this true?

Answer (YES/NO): NO